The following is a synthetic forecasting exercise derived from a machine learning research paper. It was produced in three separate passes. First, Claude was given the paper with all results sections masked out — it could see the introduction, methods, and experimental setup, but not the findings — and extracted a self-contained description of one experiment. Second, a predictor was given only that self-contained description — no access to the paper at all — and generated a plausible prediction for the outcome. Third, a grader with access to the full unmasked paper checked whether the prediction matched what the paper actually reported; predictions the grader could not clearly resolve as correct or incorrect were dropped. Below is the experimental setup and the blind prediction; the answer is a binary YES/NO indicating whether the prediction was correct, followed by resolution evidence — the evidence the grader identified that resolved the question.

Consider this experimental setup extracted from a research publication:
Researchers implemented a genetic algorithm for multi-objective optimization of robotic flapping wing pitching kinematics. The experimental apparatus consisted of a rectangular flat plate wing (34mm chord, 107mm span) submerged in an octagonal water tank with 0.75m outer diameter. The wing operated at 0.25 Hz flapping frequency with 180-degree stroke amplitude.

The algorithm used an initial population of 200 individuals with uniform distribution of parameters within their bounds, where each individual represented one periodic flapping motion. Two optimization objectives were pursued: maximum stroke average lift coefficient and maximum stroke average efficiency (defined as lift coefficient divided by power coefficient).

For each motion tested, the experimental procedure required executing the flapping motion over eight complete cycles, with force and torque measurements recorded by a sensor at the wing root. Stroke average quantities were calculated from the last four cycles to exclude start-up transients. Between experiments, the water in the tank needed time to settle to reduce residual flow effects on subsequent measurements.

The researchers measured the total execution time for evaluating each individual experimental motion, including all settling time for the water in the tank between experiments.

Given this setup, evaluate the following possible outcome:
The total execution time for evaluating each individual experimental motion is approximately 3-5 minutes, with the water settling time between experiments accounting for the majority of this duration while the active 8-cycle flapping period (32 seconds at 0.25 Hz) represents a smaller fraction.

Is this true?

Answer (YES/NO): NO